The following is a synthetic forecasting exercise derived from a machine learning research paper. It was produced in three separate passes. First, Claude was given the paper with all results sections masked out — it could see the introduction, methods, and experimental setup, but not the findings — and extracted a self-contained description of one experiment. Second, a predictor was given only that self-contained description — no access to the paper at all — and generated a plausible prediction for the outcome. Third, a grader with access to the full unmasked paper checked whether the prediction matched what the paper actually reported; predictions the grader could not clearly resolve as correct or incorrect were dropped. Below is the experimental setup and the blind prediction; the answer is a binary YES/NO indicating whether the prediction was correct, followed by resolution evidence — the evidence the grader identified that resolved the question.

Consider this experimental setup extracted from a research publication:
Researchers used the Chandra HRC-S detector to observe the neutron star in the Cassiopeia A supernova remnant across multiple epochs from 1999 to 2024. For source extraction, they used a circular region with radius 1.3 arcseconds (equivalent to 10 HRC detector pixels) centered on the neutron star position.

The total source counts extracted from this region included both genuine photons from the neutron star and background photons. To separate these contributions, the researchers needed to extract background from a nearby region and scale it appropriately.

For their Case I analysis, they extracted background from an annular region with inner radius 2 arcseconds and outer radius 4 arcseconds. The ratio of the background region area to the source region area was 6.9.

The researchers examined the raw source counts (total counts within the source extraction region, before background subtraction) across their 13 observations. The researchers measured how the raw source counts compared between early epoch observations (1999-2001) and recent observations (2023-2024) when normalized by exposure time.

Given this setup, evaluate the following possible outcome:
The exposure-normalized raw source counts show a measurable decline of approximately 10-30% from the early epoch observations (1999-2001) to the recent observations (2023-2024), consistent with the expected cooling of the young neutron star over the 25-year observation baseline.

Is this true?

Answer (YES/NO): NO